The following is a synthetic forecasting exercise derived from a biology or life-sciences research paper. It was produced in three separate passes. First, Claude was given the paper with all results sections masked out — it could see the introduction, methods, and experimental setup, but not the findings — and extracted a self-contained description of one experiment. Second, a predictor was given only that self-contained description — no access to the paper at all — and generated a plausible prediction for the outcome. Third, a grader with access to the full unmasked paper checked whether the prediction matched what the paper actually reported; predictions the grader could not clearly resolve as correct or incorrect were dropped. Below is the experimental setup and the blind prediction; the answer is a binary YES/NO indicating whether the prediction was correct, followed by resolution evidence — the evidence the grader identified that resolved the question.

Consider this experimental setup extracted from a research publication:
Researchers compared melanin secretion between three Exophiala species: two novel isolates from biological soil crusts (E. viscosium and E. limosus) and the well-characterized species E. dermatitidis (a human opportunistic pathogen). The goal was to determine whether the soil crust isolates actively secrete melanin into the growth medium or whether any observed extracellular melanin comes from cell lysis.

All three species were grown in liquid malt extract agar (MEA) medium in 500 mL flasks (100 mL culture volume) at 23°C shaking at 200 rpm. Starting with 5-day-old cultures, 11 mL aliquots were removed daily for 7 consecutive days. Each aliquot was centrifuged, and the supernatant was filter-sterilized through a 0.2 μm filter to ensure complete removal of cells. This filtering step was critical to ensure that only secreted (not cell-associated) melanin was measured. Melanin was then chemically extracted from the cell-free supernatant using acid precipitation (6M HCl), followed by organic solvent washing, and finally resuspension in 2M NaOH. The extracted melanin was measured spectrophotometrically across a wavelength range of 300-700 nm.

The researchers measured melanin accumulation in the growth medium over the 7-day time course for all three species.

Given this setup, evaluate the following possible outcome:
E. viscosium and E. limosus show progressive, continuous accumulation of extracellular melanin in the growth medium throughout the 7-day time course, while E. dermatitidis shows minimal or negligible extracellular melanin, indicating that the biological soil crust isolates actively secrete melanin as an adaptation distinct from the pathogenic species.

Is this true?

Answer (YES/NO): NO